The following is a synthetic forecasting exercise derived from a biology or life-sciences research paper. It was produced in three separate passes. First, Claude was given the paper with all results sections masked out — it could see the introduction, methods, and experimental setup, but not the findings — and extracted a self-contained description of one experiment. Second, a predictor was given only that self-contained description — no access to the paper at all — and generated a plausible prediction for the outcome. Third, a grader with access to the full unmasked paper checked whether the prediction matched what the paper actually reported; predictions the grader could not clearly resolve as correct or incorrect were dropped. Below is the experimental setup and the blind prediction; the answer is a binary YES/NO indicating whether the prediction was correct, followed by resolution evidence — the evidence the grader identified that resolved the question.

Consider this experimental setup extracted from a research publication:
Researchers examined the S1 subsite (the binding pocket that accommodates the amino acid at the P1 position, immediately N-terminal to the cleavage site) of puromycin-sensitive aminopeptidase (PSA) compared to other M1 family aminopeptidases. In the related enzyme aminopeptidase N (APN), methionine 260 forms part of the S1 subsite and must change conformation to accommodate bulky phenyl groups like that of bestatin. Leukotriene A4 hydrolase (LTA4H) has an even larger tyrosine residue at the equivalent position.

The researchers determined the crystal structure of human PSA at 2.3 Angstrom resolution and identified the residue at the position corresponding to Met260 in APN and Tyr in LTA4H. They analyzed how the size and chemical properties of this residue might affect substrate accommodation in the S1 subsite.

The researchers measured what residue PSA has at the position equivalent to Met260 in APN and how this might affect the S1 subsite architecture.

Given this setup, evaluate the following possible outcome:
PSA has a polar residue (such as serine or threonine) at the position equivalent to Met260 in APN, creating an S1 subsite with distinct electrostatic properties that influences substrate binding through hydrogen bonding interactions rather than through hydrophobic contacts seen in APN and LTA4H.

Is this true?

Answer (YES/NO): NO